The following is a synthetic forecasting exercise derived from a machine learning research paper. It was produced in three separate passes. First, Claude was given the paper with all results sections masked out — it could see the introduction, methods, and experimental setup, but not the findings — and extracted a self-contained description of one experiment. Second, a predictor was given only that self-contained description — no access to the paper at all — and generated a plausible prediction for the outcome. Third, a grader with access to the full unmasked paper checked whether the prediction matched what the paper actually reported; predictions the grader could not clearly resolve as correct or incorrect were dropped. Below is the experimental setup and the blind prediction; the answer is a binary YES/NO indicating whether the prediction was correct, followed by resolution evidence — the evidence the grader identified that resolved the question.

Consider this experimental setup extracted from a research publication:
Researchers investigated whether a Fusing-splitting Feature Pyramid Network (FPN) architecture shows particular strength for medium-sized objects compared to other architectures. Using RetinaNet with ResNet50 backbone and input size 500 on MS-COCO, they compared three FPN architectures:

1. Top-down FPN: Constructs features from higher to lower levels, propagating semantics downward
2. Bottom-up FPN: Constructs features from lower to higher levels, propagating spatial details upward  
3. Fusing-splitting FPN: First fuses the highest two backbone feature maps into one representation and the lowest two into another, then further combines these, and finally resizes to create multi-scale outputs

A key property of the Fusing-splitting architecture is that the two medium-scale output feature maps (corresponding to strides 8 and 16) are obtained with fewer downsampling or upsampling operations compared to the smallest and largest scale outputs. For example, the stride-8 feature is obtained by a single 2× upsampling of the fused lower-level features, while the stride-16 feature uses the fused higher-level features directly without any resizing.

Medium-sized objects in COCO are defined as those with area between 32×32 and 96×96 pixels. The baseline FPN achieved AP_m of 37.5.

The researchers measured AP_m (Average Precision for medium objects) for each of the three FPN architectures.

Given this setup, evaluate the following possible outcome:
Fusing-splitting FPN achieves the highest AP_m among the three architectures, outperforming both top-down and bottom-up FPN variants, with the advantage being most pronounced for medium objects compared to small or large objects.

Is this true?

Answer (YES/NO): YES